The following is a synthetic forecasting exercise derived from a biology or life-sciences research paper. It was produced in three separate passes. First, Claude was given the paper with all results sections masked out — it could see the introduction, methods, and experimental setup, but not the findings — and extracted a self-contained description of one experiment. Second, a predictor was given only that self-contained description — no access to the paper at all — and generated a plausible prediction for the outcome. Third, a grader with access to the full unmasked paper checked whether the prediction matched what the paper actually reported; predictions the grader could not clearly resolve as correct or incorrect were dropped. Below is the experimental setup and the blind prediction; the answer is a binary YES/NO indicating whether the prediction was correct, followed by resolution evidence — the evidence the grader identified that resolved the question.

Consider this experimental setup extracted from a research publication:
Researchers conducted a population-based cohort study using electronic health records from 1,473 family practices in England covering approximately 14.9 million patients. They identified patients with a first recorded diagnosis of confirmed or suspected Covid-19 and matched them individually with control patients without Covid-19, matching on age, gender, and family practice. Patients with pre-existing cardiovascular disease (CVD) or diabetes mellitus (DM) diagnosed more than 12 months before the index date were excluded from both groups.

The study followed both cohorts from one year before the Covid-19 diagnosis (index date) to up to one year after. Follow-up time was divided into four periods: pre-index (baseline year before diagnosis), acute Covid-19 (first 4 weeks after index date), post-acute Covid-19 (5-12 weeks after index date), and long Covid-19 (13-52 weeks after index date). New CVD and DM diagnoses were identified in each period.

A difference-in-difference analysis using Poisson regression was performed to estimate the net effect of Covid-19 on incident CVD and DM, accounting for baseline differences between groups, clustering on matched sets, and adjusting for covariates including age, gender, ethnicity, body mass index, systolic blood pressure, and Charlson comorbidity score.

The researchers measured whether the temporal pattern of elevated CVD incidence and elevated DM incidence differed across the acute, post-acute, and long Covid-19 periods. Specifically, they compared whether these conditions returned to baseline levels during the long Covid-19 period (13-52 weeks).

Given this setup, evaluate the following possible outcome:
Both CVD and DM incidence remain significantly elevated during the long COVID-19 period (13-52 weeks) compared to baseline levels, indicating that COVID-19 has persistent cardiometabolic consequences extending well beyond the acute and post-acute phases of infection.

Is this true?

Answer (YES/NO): NO